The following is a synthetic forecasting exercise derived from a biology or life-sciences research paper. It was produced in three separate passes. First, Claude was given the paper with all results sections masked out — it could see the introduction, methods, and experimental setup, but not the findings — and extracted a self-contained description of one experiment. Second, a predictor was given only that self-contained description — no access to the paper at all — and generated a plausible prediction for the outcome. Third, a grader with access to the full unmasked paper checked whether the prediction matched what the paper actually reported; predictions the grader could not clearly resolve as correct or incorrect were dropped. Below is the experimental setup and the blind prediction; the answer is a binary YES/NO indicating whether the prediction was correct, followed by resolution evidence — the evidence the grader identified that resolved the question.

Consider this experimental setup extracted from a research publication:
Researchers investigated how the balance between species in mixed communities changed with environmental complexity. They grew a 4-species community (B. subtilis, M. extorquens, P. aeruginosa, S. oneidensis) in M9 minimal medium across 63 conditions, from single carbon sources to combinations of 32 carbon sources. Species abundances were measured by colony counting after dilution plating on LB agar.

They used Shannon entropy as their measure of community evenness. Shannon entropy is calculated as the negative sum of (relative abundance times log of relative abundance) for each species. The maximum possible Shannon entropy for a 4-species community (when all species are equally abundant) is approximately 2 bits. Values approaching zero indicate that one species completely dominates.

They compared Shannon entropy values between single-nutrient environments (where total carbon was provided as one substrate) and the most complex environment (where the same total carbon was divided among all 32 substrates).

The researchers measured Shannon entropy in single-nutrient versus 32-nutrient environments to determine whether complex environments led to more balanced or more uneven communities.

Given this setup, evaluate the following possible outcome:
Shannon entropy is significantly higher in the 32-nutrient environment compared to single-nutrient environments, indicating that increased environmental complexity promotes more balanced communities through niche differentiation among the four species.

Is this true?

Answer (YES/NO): NO